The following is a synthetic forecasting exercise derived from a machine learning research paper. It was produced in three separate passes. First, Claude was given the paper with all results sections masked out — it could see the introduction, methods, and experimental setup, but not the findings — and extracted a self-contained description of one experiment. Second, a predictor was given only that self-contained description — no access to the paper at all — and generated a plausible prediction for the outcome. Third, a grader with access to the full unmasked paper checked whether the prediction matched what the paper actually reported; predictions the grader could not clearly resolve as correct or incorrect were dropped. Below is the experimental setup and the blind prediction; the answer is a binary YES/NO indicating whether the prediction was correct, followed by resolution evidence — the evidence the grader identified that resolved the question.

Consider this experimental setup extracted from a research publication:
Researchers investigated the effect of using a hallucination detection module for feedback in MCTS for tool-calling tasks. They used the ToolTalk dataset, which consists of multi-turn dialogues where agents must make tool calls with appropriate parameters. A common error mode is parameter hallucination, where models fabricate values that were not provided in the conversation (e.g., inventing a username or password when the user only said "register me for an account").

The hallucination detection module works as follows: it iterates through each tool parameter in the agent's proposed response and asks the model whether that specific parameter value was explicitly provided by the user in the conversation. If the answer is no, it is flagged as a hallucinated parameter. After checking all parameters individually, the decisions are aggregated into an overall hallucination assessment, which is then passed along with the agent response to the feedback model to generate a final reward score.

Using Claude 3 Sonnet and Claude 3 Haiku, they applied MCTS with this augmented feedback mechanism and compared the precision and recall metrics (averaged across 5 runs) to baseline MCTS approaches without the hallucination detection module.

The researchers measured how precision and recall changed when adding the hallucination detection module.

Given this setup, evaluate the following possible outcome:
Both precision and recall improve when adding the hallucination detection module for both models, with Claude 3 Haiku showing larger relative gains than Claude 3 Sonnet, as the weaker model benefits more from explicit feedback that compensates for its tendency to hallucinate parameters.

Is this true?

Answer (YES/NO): NO